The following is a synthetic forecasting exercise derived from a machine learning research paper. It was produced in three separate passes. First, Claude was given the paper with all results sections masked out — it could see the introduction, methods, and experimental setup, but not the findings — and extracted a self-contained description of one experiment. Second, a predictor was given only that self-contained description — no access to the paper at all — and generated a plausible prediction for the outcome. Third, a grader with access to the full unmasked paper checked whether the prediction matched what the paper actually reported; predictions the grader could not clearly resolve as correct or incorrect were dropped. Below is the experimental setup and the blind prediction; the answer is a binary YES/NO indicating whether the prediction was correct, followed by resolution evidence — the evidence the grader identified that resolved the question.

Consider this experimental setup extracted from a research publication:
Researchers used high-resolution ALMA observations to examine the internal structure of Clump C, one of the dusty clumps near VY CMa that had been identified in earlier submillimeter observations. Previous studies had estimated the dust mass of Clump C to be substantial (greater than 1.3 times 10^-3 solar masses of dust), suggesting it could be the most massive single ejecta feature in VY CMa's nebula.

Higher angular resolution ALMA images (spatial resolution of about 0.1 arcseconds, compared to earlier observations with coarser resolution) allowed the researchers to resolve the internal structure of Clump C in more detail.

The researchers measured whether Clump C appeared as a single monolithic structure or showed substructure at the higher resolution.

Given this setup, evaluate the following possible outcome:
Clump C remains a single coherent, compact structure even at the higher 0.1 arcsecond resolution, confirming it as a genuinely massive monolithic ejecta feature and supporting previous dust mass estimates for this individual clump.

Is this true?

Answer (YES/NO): NO